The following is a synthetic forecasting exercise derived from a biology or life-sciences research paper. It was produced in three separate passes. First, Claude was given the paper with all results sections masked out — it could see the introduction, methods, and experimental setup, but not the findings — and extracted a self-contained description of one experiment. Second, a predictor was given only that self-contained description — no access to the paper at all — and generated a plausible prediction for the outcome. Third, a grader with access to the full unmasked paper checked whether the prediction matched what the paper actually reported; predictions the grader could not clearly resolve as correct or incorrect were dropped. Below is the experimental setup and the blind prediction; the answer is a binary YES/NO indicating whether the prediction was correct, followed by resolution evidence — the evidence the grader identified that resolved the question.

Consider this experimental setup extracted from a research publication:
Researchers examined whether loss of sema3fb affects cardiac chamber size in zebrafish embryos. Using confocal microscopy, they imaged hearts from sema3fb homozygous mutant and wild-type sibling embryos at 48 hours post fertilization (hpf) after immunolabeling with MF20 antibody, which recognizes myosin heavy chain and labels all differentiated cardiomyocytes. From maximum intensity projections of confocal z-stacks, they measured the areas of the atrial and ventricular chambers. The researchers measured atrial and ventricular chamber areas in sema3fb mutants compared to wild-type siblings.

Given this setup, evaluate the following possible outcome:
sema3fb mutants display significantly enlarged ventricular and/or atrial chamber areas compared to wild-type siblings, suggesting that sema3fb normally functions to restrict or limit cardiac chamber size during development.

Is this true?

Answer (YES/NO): NO